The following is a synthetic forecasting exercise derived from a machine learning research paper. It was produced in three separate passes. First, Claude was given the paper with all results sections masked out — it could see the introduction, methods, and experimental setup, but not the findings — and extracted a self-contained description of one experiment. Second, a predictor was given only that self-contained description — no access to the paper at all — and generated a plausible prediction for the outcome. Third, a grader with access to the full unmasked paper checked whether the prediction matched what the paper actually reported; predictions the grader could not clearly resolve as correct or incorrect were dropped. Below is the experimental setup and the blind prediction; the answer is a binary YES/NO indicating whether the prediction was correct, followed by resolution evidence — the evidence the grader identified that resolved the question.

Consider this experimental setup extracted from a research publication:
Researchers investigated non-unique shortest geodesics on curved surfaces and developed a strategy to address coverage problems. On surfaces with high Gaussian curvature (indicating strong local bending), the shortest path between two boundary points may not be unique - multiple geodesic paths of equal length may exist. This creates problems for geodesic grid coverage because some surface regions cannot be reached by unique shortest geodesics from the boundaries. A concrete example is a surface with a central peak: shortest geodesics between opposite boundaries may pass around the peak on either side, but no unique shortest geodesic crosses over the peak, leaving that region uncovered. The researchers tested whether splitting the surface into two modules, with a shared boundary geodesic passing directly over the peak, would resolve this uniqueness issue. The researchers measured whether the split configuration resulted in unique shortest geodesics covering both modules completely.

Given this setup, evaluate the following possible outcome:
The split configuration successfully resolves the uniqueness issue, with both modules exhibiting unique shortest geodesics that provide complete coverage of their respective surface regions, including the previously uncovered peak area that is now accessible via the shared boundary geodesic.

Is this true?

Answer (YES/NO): YES